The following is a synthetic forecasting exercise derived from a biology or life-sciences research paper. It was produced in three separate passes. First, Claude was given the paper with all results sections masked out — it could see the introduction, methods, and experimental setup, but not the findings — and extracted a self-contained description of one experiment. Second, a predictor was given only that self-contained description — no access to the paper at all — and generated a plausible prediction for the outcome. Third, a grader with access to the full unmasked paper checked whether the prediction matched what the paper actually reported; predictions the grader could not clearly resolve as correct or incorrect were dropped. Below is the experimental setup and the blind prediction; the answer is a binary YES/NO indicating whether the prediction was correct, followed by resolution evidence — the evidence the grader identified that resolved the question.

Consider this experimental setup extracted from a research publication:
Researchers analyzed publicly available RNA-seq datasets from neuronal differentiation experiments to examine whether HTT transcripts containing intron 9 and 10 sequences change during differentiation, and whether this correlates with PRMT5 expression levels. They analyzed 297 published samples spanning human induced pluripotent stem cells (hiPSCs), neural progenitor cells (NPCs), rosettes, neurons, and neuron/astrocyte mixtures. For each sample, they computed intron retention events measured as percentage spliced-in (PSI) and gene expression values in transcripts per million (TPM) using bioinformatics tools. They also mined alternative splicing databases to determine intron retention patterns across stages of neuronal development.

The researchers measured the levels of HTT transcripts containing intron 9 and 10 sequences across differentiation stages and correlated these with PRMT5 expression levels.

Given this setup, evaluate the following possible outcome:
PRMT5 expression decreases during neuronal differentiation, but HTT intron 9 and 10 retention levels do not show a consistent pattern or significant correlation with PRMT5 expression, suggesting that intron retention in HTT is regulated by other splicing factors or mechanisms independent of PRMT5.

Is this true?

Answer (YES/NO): NO